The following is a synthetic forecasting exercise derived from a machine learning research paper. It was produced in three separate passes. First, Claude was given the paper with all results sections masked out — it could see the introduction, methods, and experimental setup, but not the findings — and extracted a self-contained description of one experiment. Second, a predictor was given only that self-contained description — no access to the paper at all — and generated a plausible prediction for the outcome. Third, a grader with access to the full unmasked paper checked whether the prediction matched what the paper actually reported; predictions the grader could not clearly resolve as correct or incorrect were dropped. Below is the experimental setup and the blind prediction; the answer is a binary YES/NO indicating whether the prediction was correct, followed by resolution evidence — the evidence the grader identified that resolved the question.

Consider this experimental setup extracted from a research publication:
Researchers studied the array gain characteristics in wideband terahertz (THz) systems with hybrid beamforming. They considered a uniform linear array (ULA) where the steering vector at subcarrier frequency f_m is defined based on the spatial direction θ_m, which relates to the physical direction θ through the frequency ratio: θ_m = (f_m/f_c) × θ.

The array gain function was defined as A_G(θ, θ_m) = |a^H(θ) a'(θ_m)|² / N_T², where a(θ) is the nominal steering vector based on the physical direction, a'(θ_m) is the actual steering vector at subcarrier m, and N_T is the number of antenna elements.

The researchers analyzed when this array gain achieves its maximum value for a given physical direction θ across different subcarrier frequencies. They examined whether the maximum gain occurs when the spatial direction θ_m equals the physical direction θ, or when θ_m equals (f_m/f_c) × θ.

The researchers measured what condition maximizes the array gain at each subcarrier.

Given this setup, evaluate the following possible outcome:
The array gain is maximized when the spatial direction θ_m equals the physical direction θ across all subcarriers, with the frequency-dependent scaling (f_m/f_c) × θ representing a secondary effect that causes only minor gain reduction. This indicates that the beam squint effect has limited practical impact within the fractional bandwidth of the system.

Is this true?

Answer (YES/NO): NO